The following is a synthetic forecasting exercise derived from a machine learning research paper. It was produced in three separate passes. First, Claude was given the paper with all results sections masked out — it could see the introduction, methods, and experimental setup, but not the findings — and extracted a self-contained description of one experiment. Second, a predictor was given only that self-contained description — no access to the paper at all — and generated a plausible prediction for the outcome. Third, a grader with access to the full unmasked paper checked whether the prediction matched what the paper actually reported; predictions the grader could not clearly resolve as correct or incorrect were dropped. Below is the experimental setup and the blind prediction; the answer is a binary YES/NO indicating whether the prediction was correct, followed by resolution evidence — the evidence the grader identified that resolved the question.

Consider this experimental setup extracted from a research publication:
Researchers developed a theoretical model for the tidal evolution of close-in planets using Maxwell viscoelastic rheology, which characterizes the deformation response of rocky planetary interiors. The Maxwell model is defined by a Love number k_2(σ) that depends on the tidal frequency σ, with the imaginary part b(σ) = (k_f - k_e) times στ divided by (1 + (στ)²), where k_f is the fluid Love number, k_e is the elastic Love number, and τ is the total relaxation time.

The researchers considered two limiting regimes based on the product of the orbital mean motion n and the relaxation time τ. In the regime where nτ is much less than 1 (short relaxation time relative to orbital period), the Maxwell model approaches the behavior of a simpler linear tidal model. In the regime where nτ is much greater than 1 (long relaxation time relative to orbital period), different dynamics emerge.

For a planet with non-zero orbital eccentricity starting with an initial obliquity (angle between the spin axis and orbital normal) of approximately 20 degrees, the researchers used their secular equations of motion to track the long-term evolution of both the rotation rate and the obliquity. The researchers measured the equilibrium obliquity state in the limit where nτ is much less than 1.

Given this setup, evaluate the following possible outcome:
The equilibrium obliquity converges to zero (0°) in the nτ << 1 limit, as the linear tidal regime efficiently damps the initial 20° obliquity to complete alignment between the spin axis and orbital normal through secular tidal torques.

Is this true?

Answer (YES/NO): YES